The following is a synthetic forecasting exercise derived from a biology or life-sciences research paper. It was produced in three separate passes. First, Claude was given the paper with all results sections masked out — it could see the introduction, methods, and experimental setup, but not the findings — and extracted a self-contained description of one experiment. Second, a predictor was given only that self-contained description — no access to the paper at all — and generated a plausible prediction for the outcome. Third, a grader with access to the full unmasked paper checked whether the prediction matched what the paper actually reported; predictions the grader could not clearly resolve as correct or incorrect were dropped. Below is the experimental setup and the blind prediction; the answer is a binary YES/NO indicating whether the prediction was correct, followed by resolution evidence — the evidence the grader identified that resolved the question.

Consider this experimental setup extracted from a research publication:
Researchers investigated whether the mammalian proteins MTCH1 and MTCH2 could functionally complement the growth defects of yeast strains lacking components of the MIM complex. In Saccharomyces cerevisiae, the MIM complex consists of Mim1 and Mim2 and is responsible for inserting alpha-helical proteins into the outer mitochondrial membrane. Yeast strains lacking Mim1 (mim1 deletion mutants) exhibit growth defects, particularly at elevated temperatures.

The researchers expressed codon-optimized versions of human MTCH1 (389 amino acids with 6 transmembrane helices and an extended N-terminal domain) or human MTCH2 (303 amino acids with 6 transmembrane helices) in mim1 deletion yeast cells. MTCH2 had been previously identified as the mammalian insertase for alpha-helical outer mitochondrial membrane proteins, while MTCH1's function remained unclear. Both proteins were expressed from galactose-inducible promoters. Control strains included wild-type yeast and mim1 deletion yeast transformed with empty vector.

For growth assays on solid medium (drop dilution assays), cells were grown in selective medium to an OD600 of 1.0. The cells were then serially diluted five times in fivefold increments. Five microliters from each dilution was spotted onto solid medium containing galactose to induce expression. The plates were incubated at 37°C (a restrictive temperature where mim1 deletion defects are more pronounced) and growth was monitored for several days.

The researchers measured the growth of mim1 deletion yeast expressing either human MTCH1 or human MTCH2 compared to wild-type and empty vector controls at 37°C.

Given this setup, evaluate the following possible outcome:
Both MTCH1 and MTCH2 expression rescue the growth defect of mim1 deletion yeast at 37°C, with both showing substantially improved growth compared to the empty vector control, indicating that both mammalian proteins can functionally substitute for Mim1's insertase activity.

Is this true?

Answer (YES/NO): NO